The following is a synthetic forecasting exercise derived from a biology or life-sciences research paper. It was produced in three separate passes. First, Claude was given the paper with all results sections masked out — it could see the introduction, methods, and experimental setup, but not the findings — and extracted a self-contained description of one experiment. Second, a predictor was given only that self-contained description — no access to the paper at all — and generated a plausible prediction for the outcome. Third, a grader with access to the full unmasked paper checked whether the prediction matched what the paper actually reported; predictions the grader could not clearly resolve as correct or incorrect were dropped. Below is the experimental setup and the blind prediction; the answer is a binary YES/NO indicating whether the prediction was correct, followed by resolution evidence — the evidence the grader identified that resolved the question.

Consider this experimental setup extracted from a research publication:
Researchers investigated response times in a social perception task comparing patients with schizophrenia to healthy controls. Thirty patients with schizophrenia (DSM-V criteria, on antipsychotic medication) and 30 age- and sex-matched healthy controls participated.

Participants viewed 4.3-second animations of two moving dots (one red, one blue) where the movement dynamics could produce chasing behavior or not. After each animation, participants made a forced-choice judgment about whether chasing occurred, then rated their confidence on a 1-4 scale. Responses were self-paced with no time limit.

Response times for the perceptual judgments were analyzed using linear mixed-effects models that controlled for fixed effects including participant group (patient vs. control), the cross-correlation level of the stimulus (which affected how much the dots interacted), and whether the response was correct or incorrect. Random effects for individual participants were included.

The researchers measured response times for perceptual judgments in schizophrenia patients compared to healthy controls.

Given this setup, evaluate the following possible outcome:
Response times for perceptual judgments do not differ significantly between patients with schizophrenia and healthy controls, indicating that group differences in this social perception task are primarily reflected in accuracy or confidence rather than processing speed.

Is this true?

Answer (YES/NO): NO